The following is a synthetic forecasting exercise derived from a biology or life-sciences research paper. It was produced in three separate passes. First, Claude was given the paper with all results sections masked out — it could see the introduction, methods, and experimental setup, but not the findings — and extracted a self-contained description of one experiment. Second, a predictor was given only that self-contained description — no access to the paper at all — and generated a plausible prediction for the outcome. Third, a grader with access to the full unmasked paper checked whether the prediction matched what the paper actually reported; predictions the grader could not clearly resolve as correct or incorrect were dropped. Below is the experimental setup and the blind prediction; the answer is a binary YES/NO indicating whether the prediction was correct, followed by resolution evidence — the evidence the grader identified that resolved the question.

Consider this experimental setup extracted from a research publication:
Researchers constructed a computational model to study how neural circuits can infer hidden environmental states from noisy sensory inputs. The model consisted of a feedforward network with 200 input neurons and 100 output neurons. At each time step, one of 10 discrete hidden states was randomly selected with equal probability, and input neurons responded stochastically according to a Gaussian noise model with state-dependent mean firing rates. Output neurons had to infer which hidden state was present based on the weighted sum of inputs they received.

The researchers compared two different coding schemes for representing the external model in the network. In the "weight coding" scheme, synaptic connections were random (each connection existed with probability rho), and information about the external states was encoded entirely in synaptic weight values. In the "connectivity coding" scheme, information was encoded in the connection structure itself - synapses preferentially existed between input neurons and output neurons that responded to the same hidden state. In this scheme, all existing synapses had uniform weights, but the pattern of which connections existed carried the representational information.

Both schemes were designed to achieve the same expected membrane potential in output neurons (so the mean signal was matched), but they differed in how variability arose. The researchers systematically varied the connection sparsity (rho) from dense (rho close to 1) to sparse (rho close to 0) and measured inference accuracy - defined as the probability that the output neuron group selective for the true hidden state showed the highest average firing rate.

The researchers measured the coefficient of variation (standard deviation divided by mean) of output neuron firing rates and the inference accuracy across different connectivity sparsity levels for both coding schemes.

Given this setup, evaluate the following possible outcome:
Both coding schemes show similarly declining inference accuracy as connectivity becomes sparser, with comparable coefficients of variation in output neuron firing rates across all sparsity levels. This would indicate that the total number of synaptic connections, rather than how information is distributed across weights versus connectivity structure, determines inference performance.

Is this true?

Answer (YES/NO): NO